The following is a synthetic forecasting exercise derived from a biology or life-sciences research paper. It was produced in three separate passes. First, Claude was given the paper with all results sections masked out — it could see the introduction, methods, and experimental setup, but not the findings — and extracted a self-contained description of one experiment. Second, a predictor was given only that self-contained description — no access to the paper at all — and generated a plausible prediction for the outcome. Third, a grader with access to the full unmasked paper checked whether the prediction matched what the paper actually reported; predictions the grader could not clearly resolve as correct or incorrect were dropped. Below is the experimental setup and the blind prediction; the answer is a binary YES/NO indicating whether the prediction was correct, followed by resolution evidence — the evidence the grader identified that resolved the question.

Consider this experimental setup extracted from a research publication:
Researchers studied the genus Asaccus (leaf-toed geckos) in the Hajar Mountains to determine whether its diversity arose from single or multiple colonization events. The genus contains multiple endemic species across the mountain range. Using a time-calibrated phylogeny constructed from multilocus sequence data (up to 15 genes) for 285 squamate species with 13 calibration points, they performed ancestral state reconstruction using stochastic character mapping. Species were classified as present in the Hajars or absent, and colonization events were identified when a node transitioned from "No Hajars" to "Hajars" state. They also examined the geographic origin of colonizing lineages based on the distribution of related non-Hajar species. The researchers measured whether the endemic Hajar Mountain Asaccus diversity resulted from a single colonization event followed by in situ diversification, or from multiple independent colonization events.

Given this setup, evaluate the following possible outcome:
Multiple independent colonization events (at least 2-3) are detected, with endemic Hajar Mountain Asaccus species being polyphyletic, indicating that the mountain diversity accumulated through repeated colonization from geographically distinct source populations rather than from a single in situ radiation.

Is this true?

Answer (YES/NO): YES